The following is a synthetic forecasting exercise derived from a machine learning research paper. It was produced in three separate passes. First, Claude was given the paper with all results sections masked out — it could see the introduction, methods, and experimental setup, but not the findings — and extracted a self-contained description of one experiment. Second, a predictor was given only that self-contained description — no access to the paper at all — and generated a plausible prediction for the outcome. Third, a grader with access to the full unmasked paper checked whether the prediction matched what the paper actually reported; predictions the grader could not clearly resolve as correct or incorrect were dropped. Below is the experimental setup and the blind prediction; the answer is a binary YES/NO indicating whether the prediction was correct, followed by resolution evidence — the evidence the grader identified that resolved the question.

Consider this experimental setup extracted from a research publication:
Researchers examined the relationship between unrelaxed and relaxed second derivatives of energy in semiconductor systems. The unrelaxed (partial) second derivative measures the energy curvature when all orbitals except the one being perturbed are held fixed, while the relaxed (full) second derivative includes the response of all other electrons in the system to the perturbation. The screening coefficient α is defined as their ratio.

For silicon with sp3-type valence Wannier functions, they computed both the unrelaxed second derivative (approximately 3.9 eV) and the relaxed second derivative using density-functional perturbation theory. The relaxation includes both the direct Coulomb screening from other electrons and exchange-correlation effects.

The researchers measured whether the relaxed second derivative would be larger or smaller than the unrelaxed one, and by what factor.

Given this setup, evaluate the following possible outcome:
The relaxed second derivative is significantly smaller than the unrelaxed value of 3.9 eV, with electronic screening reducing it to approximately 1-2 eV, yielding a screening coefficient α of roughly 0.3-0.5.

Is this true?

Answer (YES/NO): NO